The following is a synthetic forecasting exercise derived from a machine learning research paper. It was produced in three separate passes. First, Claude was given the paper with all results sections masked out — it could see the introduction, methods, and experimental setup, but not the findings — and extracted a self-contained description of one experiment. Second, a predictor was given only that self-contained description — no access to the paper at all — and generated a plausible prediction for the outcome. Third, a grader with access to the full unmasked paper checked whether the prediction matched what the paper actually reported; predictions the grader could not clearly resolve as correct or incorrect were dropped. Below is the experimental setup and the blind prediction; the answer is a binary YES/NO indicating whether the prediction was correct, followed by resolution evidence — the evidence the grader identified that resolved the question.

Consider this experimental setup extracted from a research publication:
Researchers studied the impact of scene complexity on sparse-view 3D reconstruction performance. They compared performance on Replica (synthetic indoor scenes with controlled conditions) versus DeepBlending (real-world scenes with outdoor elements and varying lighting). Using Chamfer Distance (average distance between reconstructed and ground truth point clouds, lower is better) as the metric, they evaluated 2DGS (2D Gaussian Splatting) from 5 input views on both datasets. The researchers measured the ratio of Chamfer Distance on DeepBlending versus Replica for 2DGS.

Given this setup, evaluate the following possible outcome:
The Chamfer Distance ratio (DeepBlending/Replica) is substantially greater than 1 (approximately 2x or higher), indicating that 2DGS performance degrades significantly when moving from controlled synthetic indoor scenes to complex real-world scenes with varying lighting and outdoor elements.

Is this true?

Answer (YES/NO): NO